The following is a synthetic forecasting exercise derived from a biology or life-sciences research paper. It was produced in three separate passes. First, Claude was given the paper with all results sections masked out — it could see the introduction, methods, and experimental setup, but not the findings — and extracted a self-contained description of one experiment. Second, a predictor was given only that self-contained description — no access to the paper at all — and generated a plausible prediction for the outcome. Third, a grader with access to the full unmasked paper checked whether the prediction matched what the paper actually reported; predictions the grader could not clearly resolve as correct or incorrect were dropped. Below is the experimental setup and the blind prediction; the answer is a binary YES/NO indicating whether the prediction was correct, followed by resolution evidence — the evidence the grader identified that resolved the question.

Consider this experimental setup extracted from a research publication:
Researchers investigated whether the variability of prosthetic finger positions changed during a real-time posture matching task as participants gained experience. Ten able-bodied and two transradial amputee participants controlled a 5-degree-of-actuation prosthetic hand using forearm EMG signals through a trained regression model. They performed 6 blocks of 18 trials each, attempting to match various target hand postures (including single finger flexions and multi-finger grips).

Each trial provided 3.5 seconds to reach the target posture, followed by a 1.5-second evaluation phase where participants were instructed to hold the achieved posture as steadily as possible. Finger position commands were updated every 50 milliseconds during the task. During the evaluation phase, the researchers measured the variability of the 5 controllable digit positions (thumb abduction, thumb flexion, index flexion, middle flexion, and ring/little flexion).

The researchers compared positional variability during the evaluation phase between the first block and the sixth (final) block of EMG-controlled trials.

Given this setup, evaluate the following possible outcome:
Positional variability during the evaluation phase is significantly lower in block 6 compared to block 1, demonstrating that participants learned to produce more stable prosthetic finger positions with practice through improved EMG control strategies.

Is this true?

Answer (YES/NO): YES